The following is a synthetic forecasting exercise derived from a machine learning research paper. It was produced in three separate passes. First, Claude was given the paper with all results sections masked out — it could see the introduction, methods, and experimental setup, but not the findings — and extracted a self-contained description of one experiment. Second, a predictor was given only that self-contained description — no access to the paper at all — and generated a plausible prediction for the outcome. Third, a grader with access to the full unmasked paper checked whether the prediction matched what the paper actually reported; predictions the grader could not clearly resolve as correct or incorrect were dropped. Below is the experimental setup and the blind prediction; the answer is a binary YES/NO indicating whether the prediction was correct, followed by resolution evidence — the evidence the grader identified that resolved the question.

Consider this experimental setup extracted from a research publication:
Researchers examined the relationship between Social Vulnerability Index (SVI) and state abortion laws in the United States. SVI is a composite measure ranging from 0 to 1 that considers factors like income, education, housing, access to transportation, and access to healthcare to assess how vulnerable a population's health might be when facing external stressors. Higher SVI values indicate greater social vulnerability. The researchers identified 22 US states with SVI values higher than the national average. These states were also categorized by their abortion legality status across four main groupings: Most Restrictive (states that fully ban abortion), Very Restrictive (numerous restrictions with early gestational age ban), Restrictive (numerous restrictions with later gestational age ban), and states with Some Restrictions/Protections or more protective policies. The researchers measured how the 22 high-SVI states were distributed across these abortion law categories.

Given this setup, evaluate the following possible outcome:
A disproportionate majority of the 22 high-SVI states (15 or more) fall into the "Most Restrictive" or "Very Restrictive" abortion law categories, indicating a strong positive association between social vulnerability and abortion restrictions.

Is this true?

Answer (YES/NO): NO